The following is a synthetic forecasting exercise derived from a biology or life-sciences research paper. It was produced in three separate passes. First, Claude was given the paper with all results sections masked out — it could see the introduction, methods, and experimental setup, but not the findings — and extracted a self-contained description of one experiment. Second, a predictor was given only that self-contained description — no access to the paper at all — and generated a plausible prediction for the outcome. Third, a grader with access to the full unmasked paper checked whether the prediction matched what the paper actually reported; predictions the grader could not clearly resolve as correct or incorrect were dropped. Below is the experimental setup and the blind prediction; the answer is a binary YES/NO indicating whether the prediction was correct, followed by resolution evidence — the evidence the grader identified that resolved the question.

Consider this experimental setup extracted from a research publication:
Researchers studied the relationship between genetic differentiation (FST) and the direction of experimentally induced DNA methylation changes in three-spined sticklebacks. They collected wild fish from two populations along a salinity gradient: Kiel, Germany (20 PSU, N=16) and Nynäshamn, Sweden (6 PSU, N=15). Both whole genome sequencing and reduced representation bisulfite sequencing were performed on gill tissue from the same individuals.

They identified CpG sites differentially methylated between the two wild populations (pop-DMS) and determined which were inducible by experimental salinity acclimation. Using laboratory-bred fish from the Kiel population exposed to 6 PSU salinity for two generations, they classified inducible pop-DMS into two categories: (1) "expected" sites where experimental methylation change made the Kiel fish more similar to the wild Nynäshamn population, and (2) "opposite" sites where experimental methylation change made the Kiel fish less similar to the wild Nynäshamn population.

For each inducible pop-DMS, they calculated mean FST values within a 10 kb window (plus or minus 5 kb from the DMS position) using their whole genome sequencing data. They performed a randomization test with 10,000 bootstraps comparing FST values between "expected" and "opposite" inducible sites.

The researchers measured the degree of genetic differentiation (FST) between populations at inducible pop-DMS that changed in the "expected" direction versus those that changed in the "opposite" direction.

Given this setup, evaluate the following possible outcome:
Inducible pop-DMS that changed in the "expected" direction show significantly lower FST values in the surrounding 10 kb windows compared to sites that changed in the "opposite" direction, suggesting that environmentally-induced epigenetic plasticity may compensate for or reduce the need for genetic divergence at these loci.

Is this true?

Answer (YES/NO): YES